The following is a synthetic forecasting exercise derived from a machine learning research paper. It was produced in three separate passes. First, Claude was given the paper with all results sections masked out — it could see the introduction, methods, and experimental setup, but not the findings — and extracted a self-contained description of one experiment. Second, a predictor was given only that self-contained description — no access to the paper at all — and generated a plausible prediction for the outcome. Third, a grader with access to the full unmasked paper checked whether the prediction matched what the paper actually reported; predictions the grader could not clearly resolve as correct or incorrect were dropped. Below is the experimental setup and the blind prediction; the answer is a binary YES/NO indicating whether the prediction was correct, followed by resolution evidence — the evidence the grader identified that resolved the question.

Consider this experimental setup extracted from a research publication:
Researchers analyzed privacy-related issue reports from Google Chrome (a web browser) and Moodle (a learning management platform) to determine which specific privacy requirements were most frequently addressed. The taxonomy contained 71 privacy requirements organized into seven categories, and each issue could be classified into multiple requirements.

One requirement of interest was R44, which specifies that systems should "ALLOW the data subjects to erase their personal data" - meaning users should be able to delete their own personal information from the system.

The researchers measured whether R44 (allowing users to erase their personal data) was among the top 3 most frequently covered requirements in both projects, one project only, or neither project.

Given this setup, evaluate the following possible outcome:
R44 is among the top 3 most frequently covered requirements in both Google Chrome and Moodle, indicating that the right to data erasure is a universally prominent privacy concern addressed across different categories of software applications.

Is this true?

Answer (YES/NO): YES